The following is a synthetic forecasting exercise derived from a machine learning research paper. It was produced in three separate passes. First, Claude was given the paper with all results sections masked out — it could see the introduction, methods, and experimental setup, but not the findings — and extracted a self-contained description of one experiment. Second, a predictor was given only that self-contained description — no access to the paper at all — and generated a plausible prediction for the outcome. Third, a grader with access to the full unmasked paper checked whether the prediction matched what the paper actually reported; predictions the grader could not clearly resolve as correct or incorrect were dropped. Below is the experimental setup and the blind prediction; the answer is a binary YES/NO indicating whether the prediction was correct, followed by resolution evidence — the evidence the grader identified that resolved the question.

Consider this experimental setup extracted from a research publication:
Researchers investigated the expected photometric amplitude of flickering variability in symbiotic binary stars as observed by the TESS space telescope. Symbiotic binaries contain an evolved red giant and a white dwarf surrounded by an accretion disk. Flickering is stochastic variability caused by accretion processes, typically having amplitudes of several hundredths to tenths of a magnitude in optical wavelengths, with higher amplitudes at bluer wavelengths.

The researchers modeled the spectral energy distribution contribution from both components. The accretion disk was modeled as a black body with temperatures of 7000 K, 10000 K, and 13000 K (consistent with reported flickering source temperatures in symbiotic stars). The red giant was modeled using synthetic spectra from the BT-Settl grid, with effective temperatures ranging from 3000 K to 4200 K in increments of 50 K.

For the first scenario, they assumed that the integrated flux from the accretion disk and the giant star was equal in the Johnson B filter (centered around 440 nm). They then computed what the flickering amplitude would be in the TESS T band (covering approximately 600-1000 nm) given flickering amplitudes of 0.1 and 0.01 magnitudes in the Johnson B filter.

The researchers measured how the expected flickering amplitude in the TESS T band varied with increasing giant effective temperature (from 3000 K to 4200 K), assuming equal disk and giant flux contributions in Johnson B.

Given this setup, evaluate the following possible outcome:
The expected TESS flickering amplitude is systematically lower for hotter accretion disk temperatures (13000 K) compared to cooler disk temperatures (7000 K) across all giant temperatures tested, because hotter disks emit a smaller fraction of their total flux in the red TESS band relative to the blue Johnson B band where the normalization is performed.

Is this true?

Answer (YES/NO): YES